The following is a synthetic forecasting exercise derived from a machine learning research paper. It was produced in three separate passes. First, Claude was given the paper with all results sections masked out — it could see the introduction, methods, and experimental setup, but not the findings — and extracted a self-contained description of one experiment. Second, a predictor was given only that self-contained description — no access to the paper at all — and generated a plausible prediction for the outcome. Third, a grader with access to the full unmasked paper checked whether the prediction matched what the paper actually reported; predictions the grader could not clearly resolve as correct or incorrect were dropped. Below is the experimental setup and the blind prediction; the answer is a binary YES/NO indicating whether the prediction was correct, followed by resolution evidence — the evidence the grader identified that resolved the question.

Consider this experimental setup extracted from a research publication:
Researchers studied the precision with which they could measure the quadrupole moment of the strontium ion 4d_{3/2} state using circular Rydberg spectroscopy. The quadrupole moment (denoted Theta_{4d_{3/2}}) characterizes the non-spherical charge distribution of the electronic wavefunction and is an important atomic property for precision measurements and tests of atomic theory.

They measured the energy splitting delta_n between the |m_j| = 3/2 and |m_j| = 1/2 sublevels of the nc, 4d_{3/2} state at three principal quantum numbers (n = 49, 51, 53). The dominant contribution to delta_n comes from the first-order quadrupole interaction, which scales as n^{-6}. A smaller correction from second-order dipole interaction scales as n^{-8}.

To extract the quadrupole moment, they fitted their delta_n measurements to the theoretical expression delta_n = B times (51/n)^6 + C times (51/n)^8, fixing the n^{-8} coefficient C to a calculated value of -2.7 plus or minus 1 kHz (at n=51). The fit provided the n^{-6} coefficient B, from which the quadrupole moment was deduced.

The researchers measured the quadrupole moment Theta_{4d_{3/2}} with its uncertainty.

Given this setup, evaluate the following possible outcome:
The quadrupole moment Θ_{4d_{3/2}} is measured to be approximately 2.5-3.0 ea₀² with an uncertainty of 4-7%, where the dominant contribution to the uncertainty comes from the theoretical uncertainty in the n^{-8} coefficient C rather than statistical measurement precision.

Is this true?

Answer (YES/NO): NO